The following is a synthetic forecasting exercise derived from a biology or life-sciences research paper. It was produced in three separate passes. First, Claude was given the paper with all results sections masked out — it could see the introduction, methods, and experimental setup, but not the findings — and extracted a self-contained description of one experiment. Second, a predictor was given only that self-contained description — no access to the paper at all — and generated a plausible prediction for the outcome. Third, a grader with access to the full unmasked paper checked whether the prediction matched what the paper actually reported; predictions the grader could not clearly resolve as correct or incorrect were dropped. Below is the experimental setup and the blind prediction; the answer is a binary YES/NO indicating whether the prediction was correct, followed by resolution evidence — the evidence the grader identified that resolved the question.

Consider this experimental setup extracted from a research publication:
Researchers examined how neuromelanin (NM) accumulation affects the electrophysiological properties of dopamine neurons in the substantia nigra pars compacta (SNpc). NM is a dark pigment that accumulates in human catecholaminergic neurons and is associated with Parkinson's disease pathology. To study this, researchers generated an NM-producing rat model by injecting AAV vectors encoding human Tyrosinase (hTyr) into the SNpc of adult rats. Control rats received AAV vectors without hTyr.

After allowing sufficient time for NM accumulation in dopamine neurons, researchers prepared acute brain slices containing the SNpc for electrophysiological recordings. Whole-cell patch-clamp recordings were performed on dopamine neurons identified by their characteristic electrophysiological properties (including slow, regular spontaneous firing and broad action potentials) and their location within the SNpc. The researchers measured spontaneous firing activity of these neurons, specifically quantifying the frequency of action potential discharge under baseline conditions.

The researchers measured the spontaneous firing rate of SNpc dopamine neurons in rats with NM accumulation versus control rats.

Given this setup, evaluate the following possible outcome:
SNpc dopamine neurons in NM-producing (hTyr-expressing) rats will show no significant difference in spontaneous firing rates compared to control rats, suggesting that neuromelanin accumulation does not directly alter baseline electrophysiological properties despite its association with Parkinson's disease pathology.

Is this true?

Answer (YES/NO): NO